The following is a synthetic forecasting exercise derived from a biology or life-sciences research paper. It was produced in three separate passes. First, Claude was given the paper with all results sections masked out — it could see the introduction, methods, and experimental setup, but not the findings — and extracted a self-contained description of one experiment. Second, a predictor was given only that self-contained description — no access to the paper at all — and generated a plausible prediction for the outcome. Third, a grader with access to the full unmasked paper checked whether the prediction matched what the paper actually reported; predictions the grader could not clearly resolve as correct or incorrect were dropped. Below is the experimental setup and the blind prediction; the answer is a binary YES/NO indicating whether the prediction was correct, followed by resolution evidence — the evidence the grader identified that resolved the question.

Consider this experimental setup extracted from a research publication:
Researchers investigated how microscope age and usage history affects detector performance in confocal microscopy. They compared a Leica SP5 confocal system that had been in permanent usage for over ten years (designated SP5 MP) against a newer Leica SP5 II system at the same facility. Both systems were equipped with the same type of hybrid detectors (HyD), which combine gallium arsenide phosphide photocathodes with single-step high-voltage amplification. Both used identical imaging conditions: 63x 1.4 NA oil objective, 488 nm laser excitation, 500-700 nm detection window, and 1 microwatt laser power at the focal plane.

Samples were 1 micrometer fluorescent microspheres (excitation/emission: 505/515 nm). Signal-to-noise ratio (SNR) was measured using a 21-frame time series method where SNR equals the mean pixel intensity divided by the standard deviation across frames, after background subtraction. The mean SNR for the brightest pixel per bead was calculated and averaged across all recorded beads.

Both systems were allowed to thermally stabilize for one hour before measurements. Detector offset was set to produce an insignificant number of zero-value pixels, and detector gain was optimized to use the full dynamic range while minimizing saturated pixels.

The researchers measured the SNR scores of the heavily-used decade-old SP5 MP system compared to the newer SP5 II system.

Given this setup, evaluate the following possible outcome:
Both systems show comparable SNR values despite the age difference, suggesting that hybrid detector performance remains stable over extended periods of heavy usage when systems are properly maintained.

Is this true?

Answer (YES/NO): NO